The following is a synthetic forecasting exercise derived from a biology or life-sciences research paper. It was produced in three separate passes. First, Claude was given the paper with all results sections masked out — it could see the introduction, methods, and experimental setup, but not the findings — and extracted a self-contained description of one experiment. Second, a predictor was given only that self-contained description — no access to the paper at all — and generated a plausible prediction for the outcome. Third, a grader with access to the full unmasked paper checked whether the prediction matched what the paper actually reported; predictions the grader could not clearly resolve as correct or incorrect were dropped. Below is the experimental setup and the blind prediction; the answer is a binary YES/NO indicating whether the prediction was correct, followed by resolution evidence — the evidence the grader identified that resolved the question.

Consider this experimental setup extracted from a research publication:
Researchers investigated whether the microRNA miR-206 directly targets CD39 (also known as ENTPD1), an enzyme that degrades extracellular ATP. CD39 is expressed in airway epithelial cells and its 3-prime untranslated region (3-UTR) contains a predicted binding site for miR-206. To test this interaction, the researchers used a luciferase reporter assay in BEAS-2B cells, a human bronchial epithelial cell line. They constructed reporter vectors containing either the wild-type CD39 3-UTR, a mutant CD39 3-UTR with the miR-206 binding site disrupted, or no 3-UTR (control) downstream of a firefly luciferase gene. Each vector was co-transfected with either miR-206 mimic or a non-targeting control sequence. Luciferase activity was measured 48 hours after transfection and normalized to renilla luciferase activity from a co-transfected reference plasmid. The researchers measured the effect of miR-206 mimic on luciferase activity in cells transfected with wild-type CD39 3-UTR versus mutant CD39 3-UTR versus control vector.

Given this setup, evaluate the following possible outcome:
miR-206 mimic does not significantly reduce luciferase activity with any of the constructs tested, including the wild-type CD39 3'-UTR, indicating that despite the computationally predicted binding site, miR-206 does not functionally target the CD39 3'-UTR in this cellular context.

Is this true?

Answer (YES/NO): NO